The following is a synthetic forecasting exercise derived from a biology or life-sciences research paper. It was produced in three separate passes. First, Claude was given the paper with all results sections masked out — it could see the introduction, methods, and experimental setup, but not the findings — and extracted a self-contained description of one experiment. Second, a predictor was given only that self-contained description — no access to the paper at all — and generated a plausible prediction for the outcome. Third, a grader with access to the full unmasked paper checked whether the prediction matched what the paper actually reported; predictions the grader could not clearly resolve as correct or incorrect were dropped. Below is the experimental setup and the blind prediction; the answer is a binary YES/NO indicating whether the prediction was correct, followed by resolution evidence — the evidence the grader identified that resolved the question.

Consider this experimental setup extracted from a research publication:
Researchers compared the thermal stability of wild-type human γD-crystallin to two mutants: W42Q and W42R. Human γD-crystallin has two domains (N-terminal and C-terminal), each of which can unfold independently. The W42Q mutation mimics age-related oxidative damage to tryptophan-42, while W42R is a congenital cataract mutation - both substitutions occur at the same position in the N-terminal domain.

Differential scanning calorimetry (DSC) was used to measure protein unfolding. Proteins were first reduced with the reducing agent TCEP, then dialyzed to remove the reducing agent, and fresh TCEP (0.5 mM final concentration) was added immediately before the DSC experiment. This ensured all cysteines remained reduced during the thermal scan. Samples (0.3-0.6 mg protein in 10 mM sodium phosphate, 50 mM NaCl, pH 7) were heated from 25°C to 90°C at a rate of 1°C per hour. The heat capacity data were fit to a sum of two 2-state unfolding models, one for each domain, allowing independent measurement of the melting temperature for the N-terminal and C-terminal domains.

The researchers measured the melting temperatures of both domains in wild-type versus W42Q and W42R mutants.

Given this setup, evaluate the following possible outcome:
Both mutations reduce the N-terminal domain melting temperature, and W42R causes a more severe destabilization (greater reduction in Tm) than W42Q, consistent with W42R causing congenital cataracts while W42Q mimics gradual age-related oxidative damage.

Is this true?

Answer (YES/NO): NO